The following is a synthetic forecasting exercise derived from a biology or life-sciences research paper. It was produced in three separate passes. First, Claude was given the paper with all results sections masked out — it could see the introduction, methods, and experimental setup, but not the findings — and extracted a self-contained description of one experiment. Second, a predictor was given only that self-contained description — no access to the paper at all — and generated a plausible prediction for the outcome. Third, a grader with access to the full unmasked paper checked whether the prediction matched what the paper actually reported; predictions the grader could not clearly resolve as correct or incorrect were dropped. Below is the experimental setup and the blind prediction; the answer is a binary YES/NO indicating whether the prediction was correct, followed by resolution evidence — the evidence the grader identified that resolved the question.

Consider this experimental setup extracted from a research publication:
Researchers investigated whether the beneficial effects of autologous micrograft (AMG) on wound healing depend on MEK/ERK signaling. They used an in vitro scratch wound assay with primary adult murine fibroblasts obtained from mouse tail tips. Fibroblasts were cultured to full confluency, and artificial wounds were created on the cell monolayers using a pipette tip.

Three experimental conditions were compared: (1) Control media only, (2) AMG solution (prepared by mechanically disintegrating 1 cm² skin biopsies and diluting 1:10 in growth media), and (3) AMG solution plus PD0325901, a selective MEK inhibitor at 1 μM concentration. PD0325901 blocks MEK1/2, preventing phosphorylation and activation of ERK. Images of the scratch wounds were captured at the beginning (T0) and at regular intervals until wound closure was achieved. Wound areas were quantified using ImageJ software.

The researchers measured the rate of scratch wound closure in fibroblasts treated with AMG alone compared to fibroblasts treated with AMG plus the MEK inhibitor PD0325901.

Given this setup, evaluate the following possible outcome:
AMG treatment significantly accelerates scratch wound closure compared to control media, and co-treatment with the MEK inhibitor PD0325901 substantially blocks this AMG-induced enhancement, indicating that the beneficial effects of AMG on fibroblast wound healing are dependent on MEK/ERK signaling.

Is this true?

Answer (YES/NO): YES